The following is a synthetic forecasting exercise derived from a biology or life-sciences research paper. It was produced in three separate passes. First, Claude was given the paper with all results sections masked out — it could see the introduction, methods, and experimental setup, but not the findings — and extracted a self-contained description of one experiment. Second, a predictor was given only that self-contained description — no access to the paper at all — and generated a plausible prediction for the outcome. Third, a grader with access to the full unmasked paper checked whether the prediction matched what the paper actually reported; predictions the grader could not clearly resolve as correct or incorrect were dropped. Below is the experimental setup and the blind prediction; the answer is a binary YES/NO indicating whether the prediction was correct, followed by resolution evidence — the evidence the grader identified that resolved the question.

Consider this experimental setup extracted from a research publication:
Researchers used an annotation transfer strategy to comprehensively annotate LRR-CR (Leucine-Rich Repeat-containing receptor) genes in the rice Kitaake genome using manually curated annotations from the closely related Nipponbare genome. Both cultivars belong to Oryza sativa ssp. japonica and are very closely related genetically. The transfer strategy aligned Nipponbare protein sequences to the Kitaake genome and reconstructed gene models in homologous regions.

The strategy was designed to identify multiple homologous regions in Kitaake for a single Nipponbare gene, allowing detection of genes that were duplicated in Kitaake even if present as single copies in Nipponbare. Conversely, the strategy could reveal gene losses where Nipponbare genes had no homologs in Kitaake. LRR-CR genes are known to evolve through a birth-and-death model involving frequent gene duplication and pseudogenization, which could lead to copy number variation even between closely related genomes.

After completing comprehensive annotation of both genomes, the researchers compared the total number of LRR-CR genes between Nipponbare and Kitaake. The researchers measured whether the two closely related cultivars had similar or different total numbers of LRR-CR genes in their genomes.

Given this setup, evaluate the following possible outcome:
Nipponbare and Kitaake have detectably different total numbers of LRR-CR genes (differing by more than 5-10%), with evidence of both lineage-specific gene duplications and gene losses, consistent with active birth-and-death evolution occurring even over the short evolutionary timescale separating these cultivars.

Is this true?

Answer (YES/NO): NO